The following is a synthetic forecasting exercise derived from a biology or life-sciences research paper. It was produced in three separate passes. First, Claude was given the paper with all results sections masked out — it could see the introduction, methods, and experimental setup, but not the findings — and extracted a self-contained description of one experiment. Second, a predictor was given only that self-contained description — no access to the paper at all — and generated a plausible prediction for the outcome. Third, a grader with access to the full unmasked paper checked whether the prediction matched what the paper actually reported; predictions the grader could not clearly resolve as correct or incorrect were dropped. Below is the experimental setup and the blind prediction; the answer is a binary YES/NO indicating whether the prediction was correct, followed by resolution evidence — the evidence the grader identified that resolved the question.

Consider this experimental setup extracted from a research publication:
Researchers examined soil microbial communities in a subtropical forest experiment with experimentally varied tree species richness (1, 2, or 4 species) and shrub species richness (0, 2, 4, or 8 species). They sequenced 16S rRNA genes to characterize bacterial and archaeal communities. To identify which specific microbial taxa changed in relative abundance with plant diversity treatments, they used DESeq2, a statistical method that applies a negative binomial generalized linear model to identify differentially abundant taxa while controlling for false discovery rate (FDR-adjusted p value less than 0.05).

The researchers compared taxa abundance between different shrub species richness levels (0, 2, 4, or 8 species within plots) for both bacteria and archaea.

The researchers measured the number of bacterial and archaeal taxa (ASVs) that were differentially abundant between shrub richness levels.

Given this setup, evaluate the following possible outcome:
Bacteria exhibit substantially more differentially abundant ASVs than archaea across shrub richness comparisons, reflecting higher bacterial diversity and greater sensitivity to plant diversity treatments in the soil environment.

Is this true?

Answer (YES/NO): YES